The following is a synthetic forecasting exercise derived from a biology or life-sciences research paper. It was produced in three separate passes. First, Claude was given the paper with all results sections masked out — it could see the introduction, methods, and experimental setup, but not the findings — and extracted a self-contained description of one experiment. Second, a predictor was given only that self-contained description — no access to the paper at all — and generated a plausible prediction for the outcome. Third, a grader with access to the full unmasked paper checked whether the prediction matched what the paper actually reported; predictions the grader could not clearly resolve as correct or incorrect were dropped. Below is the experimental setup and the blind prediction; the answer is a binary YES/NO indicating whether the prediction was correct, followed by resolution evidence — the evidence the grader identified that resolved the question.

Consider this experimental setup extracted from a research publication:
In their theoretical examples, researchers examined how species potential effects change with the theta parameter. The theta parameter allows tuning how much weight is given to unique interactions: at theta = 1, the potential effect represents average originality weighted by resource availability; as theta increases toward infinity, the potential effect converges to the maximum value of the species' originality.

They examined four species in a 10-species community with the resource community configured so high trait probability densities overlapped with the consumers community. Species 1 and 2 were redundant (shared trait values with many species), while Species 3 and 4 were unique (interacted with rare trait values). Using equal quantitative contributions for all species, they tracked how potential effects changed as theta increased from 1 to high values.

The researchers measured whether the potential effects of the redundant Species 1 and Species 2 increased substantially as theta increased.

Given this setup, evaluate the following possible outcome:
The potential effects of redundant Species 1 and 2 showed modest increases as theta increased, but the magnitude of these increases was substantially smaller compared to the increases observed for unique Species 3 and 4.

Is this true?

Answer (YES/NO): NO